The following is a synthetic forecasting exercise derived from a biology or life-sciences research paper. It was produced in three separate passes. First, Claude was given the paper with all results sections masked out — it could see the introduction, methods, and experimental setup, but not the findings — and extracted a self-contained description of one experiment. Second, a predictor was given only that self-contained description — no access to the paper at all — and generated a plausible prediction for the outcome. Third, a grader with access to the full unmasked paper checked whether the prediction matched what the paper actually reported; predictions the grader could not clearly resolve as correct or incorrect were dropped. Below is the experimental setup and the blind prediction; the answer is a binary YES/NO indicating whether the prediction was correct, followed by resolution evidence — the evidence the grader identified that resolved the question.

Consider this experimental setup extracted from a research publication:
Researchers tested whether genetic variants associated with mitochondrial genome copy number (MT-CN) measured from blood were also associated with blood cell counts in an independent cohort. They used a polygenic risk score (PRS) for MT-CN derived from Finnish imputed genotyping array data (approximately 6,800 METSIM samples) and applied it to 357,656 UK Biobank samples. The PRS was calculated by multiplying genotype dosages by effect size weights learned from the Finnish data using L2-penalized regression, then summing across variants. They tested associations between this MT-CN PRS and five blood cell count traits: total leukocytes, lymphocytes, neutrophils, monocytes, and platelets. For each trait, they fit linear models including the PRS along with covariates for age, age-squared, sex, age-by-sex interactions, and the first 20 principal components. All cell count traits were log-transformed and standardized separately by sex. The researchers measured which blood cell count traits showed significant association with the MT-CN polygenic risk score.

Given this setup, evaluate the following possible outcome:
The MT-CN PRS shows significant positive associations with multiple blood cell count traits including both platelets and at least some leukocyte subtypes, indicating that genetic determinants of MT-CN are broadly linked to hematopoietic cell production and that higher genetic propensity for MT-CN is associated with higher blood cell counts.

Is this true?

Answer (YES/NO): YES